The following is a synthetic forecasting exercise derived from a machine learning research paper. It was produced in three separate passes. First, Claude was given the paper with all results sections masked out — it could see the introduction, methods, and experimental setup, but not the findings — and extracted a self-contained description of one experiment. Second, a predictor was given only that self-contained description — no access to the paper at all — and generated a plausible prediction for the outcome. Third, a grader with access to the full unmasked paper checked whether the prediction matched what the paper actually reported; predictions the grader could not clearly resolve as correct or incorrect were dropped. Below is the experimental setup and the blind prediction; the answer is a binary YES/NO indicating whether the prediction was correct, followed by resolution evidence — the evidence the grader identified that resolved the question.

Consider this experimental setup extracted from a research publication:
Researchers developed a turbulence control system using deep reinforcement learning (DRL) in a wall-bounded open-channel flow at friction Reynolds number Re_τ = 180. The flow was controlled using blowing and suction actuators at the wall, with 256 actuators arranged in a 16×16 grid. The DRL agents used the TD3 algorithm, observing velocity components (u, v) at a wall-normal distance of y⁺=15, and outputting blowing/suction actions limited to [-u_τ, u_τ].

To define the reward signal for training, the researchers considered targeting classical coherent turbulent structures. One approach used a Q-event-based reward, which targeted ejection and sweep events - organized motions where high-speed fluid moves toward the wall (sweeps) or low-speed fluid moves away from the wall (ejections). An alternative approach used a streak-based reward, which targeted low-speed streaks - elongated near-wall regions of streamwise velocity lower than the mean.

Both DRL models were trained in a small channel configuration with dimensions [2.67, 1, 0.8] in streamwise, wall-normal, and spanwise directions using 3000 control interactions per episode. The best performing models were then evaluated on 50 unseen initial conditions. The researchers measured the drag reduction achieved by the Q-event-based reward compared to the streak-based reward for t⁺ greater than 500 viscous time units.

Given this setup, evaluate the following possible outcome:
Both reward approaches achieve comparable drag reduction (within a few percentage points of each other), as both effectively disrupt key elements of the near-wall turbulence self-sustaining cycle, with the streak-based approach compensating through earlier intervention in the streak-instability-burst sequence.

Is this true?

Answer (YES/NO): YES